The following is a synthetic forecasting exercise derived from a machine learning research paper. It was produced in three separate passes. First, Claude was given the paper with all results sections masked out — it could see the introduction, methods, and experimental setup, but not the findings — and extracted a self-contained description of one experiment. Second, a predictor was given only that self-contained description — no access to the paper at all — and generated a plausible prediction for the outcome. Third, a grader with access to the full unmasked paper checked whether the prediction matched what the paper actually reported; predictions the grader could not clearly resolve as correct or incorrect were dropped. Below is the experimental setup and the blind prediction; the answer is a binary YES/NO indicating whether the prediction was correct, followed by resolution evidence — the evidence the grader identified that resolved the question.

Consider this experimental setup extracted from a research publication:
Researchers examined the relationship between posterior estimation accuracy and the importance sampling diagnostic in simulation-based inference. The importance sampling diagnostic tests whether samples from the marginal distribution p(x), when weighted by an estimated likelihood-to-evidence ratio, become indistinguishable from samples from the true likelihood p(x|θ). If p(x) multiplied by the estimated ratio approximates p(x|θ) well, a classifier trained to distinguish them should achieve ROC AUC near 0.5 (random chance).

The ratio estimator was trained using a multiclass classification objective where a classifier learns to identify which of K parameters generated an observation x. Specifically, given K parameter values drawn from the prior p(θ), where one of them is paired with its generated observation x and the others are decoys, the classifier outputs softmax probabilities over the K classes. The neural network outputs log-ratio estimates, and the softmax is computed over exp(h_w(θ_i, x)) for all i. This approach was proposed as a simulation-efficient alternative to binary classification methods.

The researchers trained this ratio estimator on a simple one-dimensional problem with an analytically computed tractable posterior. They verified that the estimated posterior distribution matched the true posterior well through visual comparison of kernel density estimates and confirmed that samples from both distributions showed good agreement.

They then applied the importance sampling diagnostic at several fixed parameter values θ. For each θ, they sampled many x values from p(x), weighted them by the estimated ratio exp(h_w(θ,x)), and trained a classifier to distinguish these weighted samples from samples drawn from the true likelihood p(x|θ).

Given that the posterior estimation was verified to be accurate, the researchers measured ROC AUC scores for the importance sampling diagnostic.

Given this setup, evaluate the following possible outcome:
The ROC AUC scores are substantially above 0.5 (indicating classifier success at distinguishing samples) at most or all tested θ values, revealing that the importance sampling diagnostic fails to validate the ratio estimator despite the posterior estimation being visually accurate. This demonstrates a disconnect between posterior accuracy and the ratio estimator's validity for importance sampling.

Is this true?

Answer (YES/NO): YES